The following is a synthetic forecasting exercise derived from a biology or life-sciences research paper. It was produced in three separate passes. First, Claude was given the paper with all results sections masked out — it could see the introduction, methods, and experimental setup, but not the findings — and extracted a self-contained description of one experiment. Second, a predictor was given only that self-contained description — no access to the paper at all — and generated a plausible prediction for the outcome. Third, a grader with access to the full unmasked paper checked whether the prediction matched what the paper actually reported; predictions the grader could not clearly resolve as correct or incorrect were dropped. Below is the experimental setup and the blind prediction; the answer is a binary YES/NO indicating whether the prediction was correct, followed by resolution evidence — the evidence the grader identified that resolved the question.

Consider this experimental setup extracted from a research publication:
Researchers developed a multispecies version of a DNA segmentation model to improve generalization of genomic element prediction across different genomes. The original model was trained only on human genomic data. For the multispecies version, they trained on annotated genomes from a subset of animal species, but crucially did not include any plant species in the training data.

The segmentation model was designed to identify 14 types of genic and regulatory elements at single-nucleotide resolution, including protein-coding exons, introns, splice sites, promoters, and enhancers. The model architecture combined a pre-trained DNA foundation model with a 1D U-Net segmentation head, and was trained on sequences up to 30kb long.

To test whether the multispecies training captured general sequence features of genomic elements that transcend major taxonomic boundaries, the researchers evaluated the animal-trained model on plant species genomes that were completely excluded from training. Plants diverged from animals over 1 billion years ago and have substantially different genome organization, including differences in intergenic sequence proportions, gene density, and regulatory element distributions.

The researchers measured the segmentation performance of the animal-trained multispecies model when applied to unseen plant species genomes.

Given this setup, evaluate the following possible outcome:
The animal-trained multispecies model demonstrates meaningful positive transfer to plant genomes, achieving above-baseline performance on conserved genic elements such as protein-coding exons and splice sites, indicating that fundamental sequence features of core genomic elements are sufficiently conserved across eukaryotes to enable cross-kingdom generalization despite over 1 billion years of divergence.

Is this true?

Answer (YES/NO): YES